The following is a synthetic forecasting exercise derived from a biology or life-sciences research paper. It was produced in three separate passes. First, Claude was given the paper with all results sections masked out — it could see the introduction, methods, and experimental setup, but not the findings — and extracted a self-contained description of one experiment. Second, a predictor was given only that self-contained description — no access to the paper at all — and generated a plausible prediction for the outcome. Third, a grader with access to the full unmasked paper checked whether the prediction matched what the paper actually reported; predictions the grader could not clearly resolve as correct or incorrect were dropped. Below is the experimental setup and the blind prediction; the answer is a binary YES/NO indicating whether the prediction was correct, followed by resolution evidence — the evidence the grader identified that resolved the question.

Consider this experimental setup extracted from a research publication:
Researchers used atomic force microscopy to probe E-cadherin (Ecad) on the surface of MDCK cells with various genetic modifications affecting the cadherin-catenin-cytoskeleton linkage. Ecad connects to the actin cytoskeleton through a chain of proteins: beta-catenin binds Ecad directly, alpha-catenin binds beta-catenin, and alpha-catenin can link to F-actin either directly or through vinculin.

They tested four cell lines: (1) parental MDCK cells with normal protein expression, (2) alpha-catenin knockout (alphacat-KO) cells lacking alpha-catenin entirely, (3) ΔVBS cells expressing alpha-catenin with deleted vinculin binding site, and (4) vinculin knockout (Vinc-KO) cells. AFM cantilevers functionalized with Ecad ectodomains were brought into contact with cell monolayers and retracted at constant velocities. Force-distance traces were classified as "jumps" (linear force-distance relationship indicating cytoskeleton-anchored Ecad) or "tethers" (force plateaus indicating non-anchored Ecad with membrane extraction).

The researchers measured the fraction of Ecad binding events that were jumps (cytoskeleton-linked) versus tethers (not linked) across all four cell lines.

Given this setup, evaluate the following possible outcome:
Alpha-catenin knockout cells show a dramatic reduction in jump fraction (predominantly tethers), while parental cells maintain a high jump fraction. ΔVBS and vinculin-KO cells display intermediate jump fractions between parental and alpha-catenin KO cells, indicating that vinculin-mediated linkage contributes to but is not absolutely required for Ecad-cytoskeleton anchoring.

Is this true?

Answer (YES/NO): NO